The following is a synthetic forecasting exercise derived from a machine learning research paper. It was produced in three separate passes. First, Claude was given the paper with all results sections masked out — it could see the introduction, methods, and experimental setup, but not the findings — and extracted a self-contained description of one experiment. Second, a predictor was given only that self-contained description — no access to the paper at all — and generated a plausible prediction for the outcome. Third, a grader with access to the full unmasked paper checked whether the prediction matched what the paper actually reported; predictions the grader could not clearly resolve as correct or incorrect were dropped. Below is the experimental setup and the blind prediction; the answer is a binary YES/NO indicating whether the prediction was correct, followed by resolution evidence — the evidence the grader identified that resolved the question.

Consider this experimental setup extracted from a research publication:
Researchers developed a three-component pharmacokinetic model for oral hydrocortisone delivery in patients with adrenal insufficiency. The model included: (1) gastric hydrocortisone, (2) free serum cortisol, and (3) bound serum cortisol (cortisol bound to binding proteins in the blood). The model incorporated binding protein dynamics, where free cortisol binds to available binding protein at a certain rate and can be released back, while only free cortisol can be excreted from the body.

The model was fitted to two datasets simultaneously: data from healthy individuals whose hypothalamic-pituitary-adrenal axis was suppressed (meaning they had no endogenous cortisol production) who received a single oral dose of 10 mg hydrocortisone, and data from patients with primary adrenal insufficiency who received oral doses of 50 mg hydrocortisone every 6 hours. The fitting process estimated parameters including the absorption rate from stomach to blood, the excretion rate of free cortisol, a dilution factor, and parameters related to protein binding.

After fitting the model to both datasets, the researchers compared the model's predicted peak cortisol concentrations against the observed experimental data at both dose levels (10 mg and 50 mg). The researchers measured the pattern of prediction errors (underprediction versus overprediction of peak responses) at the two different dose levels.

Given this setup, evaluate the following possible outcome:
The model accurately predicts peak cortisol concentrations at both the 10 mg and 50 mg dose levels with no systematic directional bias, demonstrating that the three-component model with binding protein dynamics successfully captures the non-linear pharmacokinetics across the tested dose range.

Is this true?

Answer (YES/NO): NO